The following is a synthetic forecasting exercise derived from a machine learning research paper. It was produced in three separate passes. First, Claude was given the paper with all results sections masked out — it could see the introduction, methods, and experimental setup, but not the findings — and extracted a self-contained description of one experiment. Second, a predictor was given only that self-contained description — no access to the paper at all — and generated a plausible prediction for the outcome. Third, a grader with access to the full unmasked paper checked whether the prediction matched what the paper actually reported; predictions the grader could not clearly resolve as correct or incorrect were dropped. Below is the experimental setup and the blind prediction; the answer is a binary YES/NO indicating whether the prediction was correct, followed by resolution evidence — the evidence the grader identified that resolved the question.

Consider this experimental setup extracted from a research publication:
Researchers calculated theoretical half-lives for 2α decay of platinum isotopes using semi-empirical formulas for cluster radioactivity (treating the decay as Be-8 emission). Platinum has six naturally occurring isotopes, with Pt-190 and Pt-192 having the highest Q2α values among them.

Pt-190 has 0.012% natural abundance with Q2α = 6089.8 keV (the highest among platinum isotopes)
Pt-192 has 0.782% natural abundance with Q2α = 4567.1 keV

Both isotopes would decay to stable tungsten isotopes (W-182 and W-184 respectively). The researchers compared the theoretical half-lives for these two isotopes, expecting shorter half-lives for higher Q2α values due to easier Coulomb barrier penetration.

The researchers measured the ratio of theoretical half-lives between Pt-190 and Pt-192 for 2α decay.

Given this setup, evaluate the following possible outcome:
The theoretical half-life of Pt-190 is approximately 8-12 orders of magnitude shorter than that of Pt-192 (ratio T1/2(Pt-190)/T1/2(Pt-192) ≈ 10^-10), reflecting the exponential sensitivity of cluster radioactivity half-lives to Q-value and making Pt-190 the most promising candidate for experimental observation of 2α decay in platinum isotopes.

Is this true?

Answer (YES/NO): NO